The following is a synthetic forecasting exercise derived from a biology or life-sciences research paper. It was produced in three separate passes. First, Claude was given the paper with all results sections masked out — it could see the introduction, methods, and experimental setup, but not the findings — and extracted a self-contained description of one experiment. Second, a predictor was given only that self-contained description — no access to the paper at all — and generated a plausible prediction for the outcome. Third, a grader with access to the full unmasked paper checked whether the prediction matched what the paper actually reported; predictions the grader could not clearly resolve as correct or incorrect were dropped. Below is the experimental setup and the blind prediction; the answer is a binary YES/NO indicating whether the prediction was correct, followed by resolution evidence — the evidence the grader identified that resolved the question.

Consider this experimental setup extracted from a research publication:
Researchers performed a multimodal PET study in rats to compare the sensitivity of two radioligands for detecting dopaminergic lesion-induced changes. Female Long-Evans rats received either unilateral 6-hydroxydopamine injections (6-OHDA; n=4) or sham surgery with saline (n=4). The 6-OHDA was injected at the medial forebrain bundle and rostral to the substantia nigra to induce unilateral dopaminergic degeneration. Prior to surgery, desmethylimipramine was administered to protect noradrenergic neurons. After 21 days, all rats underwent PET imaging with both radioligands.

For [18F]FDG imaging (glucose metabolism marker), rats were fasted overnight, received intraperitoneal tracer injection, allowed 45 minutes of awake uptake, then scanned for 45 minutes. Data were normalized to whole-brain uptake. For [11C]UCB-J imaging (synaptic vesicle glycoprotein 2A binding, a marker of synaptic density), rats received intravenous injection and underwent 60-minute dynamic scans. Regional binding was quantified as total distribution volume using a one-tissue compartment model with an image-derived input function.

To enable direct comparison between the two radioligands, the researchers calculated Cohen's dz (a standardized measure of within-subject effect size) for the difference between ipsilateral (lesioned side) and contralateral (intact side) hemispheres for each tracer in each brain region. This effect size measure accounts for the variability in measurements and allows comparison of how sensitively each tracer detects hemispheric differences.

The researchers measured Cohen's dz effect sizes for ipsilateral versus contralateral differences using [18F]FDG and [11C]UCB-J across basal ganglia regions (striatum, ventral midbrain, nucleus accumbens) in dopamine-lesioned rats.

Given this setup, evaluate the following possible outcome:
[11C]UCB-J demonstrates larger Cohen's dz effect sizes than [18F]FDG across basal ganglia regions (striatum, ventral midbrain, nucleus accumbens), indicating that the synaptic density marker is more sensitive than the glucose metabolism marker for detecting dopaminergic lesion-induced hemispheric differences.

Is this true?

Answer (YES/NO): NO